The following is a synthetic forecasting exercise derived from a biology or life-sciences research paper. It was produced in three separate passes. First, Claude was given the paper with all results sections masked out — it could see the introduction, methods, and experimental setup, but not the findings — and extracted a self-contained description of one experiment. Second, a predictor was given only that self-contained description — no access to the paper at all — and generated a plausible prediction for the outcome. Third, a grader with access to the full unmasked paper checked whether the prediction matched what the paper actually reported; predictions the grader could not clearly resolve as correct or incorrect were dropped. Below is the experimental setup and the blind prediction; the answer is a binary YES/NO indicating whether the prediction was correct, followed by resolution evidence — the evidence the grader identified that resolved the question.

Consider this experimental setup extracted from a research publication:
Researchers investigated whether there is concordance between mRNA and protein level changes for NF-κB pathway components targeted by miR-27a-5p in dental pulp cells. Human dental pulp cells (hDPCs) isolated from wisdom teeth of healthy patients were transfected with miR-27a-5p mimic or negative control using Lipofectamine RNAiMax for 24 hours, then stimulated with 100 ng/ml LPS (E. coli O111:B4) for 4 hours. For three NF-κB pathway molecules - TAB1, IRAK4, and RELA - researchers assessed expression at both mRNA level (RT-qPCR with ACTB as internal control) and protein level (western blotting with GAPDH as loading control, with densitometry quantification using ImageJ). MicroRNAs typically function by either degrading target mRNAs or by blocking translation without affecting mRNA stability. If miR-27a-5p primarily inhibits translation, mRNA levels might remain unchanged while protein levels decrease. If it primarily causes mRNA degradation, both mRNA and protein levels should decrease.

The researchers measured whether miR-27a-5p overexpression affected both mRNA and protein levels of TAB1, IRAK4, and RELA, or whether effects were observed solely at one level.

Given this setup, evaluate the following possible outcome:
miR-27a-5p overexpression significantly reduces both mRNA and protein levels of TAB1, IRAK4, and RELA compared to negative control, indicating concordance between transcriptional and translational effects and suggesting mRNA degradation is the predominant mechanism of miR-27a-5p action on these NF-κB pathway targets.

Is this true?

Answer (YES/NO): YES